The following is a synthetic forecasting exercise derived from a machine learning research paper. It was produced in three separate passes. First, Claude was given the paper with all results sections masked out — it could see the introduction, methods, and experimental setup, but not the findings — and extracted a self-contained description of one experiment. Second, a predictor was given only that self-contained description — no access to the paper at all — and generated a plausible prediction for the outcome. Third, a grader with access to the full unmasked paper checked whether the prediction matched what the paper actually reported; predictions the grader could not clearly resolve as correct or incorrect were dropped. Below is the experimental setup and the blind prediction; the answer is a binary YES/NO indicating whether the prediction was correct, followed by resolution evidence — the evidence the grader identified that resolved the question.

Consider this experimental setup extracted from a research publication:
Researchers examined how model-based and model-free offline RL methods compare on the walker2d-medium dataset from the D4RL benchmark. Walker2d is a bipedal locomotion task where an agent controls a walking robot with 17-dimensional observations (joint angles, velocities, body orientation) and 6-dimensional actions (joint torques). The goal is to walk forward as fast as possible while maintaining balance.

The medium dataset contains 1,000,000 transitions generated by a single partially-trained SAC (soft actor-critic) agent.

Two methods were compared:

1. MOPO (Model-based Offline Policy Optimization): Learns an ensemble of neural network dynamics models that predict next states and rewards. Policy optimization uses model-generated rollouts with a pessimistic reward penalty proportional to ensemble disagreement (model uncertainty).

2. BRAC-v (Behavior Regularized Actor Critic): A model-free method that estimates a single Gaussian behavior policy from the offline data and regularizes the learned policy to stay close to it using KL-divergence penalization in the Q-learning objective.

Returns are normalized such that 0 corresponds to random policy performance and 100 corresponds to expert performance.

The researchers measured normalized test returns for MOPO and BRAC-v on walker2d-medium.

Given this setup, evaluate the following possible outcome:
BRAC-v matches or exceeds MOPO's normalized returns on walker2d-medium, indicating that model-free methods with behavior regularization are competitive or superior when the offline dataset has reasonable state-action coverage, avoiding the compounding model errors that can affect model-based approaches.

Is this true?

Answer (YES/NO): YES